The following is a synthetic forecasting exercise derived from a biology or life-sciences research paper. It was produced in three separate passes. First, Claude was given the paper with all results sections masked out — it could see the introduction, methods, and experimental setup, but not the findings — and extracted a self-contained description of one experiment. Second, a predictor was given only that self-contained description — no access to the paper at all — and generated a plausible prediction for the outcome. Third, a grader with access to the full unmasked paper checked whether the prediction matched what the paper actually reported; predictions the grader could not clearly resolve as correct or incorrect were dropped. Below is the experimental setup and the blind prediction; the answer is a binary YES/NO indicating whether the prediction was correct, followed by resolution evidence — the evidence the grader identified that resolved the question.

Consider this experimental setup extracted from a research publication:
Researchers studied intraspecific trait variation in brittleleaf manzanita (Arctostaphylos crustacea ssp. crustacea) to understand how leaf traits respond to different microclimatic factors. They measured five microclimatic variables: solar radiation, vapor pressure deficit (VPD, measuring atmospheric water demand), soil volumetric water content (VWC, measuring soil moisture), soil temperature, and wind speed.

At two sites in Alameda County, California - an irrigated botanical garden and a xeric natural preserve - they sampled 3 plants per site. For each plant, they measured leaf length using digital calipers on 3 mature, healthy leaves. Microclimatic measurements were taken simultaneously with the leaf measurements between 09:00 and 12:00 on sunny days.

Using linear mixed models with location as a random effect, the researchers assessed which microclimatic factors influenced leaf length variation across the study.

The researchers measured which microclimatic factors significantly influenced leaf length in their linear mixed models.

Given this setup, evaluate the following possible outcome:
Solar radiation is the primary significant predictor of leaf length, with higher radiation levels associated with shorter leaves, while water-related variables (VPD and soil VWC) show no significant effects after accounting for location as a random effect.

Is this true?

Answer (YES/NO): NO